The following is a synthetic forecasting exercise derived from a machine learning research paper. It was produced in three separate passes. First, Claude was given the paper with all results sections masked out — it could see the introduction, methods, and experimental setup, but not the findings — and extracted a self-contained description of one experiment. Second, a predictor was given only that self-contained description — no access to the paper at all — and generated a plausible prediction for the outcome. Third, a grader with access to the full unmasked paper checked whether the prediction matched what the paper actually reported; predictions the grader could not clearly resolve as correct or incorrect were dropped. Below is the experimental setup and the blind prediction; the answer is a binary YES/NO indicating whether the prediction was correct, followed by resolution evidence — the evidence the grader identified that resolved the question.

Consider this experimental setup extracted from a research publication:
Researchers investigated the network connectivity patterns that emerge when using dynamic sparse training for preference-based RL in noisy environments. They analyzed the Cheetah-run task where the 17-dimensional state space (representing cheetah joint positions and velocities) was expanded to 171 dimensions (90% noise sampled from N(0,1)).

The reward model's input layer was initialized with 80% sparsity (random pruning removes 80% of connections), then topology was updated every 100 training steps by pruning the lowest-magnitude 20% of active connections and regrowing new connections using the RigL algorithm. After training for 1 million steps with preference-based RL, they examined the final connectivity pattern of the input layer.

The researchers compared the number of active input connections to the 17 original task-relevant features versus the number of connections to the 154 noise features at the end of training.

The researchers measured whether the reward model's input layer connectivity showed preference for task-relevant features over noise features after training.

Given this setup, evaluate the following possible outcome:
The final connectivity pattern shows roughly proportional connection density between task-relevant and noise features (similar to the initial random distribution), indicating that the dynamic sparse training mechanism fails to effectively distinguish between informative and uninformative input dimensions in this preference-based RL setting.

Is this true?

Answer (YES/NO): NO